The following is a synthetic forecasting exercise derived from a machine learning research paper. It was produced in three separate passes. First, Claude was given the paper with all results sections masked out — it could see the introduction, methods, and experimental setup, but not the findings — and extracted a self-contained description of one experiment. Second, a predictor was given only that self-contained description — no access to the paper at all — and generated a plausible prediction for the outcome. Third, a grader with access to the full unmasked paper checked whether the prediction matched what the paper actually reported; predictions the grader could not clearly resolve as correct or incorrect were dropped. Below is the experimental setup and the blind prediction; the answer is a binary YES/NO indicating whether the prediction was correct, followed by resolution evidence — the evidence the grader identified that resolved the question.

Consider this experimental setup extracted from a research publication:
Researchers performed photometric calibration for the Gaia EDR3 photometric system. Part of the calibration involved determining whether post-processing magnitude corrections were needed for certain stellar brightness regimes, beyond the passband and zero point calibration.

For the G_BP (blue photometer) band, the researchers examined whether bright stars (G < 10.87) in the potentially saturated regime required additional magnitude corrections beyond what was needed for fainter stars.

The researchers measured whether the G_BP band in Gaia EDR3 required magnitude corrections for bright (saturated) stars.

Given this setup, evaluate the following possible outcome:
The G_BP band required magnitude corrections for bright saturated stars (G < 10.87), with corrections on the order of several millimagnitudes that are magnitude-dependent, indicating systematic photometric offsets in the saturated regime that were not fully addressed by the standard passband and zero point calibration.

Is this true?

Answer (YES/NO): NO